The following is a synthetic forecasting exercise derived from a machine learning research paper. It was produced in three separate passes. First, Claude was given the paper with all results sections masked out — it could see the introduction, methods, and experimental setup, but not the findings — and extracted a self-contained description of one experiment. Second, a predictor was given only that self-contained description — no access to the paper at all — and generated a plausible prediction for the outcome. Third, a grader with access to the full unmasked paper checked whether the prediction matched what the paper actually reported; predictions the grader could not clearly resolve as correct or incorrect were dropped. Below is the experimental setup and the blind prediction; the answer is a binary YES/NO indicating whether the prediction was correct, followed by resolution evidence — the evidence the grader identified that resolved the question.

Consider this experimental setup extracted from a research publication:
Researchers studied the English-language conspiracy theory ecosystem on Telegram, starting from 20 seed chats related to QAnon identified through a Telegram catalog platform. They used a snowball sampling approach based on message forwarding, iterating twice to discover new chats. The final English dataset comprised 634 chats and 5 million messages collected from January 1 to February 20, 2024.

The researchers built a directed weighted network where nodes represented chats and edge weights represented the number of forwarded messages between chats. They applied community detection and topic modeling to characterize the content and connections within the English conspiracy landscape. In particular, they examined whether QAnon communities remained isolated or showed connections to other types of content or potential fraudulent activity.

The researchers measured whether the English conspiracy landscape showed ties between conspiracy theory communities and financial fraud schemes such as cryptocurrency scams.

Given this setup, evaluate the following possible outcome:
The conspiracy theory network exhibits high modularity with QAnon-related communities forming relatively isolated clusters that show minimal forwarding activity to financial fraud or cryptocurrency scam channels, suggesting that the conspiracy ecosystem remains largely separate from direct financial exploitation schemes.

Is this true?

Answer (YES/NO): NO